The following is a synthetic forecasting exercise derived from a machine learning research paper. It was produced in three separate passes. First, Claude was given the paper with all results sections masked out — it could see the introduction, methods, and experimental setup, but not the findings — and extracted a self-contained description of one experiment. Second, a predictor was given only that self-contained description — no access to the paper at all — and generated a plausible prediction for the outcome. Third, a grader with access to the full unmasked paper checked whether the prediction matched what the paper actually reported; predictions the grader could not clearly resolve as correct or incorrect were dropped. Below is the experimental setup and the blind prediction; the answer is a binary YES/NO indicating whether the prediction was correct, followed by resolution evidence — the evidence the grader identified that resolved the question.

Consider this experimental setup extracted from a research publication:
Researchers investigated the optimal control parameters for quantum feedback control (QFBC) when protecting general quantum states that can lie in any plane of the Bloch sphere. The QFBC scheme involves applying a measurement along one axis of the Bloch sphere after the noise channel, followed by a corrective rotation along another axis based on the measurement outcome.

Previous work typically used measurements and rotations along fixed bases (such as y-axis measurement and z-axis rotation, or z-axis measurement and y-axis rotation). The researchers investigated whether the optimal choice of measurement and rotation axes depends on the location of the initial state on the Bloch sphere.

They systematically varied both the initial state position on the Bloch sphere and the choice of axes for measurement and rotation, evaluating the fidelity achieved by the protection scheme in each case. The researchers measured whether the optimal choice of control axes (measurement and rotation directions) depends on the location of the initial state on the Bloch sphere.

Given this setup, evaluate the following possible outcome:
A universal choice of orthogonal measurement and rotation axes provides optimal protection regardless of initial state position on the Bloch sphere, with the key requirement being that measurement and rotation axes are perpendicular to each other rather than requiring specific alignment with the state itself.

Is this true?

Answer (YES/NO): NO